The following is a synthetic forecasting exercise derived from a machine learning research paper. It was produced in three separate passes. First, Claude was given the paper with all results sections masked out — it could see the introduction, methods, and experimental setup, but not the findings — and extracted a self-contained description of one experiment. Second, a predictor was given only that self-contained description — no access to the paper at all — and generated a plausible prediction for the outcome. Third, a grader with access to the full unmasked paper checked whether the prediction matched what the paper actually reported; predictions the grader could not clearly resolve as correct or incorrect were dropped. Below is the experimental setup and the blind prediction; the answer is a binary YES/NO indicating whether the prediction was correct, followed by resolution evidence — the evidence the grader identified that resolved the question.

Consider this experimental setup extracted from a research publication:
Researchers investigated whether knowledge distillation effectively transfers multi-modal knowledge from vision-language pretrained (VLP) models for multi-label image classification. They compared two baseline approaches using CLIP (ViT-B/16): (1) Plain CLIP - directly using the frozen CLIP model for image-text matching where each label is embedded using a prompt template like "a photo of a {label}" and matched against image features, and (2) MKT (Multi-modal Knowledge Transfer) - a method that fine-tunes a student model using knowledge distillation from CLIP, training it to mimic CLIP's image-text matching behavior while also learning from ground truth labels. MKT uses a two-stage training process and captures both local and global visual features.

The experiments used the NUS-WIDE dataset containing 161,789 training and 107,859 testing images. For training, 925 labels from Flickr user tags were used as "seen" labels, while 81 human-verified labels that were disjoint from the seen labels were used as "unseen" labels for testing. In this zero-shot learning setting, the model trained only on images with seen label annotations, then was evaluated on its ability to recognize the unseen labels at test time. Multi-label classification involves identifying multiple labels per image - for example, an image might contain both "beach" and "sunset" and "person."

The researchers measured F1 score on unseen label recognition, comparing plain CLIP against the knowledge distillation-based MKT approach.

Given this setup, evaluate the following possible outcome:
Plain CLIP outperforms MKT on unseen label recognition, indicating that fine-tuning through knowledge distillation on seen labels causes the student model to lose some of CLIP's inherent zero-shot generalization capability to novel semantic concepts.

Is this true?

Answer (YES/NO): YES